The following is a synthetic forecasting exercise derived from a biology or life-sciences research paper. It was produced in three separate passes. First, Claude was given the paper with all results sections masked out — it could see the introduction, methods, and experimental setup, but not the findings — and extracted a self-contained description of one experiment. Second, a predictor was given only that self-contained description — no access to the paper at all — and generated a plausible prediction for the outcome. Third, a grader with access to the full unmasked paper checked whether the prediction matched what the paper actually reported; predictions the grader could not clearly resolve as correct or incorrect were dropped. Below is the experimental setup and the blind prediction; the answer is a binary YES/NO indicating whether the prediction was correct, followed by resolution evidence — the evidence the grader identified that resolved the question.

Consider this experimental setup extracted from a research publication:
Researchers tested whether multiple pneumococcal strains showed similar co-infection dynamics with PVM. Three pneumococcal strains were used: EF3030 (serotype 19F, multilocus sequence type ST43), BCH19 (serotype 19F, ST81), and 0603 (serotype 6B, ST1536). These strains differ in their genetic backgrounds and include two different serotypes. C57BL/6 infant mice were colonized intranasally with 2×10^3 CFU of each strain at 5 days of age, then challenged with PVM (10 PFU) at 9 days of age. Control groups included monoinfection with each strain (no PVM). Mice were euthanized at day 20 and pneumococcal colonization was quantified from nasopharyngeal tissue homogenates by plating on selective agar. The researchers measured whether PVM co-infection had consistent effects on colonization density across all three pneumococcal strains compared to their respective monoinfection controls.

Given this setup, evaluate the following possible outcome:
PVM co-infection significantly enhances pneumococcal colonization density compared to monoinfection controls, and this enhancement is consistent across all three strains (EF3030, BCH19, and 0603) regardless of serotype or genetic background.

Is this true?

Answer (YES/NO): NO